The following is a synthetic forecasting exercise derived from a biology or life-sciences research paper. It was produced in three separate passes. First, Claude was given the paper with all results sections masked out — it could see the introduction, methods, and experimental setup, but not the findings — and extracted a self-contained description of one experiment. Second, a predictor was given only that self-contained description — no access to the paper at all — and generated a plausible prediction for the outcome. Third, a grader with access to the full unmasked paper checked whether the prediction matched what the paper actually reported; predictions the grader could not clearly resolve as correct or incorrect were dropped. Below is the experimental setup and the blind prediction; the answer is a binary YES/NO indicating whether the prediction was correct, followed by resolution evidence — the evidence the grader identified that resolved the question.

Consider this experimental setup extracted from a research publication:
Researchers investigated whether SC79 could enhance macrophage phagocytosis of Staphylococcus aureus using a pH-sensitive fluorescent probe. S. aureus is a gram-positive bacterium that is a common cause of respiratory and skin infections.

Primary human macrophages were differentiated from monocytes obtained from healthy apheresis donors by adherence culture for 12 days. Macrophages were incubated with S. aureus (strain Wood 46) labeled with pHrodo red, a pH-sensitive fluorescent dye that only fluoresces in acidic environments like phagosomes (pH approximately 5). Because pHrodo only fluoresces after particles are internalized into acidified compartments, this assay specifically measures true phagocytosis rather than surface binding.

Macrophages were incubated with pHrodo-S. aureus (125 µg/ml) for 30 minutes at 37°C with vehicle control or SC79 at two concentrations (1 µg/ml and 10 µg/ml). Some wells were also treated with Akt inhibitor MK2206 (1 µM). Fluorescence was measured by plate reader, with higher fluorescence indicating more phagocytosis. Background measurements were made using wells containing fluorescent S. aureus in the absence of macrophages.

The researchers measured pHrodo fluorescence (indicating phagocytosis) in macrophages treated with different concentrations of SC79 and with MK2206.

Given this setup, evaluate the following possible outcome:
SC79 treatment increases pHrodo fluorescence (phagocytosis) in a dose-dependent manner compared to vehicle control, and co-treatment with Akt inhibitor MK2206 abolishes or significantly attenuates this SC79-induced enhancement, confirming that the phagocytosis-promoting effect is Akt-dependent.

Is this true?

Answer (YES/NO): YES